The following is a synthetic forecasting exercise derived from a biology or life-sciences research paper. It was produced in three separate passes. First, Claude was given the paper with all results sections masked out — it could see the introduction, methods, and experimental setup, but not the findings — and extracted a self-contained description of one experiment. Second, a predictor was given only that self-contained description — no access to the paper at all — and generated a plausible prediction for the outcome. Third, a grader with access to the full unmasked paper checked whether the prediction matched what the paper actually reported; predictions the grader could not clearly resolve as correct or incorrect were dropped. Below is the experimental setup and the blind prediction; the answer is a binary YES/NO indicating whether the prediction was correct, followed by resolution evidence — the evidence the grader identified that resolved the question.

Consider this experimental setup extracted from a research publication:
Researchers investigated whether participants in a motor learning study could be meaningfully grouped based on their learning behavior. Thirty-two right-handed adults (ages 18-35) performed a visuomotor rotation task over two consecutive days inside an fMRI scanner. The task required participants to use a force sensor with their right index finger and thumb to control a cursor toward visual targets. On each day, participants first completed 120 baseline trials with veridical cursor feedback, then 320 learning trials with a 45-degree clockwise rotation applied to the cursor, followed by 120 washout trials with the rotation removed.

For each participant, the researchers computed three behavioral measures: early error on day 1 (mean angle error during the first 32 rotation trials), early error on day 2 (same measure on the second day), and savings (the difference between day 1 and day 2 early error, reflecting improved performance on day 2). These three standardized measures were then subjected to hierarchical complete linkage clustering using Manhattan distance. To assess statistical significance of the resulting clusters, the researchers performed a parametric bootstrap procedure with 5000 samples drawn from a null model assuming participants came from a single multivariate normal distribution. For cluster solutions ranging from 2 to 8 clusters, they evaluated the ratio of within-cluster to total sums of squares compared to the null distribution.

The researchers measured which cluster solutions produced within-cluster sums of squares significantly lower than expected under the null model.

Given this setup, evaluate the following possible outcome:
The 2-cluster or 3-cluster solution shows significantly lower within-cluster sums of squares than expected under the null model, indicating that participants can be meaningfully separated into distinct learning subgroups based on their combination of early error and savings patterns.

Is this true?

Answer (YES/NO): NO